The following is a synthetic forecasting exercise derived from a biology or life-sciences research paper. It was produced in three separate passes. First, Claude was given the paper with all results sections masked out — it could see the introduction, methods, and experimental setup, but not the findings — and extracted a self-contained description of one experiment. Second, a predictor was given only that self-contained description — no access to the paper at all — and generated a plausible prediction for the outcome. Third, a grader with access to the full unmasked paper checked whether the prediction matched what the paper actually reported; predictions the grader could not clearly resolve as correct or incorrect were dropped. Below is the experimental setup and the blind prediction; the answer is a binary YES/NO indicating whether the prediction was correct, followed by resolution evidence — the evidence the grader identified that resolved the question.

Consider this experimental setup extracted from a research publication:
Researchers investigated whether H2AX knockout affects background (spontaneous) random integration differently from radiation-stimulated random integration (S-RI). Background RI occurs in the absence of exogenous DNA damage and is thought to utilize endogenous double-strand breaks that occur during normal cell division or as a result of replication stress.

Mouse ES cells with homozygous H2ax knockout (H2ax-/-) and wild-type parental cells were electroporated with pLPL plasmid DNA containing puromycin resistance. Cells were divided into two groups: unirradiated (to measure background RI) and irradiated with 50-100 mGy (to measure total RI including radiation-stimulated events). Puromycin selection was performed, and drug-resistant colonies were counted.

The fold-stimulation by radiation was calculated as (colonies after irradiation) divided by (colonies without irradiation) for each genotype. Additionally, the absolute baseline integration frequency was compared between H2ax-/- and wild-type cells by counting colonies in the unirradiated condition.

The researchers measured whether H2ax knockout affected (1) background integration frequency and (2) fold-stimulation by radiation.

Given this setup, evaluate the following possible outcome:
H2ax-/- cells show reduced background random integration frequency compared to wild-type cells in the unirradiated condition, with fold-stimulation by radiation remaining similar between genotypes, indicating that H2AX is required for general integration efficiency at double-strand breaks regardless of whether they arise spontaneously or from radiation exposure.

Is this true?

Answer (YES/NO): NO